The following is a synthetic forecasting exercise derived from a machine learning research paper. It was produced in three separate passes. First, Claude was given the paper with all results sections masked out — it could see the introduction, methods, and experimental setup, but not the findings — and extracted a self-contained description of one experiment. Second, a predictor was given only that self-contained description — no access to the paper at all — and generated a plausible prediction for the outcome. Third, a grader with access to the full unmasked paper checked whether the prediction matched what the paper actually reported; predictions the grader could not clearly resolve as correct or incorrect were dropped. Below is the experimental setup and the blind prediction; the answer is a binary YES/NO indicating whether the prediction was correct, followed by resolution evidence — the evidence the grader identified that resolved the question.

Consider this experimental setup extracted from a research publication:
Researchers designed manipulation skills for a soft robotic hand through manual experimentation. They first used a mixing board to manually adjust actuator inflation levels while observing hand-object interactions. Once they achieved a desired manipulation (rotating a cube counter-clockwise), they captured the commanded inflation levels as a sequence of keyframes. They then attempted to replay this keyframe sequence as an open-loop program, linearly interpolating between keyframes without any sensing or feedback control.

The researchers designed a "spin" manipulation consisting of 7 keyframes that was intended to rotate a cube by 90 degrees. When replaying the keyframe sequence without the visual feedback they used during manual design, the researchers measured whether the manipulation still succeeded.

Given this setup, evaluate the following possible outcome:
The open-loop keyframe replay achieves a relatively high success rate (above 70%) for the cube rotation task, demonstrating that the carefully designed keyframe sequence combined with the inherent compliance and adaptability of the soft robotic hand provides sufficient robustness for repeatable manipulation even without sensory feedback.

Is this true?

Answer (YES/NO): YES